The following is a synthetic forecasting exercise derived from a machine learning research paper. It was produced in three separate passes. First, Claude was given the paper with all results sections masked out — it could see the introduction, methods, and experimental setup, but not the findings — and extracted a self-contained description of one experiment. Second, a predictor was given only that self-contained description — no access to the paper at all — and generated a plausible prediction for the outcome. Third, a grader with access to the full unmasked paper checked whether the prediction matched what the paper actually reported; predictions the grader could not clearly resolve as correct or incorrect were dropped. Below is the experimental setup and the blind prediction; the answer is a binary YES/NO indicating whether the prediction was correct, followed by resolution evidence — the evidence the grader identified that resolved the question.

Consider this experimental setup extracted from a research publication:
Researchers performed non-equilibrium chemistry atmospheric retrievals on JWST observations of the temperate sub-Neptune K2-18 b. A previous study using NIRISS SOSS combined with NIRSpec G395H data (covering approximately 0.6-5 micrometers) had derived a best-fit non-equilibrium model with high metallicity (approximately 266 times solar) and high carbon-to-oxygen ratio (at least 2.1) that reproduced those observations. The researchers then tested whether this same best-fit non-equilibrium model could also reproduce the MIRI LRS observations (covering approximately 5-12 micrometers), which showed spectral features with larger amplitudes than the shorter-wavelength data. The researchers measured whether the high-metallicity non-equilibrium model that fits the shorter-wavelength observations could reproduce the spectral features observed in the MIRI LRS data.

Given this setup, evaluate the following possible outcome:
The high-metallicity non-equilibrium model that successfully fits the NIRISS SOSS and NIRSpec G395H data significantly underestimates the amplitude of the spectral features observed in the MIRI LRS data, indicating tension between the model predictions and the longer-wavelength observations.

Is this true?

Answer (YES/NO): YES